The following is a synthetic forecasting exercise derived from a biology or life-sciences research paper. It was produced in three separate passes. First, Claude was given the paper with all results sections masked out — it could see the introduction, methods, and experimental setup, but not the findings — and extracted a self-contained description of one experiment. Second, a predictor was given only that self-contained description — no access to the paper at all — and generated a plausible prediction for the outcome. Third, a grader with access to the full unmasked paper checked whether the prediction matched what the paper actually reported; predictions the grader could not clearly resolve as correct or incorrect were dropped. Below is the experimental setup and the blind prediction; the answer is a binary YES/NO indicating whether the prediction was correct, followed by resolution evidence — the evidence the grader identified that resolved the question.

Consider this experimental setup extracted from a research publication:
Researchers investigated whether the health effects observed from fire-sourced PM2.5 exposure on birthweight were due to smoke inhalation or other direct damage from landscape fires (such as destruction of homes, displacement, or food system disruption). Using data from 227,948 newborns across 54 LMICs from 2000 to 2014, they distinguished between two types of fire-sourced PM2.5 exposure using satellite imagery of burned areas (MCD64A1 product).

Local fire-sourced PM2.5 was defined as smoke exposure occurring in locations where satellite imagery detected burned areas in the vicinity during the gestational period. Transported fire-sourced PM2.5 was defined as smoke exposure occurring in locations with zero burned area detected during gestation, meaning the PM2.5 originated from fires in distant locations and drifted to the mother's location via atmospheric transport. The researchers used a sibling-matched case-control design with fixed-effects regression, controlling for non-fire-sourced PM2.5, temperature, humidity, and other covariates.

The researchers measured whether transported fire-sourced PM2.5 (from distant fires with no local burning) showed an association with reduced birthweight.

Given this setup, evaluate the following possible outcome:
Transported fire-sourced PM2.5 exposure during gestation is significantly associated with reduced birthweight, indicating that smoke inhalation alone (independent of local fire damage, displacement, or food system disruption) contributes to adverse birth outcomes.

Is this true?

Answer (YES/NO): YES